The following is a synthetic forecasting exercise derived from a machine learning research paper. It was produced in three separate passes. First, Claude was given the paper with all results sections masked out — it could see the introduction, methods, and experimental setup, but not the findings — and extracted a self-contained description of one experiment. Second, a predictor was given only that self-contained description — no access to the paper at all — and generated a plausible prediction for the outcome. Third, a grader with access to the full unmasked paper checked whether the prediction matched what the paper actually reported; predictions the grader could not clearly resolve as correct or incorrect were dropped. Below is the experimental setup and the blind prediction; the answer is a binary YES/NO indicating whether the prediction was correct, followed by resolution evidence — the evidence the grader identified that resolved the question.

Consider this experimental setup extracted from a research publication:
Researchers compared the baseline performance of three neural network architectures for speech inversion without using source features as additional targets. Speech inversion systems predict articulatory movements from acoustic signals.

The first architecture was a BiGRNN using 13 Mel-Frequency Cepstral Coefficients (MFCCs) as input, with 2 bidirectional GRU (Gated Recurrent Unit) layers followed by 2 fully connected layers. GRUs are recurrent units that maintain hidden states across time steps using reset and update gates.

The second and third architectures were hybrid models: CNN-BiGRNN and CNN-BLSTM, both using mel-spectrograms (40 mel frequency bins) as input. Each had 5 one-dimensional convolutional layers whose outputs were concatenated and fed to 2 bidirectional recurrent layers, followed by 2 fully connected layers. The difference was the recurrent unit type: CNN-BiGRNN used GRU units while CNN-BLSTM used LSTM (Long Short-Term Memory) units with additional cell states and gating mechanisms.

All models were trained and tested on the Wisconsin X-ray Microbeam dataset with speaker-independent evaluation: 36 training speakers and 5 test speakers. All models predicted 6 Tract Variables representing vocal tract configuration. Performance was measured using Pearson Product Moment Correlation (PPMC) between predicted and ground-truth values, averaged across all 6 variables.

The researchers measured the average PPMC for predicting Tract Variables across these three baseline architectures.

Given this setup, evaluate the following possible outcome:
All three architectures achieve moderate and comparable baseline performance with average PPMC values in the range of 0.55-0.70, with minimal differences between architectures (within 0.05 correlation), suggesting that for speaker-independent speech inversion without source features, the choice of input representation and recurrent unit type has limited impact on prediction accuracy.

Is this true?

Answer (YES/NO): NO